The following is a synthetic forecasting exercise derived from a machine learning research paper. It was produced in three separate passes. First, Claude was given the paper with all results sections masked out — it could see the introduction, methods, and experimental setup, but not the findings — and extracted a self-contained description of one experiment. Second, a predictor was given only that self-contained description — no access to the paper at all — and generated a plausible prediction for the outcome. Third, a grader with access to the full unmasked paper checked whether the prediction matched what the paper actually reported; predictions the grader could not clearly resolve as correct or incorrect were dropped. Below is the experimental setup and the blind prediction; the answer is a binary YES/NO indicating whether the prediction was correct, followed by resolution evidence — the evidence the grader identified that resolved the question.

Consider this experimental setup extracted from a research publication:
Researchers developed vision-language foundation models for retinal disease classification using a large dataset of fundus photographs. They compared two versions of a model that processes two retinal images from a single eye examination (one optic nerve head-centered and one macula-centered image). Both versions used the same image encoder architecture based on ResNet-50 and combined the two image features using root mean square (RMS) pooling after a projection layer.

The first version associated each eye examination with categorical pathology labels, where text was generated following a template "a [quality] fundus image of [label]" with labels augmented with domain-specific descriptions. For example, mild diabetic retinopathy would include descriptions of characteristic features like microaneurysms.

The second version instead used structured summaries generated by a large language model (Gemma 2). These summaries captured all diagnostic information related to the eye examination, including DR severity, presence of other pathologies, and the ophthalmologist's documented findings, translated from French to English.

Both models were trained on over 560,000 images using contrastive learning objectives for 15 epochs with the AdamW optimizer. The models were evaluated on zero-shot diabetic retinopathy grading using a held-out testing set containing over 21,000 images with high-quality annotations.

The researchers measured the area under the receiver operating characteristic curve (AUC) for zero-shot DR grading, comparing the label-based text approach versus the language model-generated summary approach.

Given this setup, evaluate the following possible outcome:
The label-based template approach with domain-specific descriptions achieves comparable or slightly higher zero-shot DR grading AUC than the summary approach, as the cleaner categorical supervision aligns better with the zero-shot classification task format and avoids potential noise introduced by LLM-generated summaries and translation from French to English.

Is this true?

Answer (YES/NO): YES